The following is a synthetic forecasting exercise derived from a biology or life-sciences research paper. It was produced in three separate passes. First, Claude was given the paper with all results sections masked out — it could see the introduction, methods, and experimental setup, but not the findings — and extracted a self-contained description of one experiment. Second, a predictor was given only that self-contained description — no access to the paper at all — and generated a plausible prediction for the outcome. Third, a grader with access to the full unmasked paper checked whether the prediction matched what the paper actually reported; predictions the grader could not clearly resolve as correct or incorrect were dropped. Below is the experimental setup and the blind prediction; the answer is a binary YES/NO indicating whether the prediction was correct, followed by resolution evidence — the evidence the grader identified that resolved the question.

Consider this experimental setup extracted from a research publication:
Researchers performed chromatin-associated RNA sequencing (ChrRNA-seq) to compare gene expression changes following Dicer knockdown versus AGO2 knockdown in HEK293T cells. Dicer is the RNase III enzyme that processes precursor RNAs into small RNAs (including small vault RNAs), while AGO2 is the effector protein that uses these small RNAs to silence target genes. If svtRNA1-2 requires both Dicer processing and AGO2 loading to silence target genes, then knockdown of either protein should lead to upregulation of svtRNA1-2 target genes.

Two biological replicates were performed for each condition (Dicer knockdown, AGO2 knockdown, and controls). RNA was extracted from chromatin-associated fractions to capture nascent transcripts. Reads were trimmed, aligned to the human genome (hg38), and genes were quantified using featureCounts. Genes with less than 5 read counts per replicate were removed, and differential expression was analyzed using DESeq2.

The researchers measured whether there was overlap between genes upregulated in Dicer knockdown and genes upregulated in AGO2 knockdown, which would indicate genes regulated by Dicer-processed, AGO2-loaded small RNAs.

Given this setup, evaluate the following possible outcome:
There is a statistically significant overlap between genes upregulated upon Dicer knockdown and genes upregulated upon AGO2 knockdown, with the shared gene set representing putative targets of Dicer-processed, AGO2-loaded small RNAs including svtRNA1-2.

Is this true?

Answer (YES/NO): YES